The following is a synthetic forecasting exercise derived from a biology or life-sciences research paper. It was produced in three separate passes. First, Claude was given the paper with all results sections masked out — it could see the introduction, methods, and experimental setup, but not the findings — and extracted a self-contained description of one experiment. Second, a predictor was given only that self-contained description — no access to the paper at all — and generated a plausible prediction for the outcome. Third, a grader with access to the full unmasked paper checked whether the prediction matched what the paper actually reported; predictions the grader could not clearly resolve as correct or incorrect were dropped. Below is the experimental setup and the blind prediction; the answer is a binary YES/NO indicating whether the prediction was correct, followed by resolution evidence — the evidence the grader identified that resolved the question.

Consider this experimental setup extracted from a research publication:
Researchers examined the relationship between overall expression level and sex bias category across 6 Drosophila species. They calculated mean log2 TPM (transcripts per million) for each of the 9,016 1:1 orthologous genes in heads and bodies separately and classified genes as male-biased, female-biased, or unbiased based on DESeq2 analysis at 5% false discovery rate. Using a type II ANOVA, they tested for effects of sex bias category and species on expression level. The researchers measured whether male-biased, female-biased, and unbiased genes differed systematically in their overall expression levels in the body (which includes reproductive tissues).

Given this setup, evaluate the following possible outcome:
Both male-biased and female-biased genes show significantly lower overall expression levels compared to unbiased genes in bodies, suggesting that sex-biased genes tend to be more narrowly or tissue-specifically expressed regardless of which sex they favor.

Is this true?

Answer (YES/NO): NO